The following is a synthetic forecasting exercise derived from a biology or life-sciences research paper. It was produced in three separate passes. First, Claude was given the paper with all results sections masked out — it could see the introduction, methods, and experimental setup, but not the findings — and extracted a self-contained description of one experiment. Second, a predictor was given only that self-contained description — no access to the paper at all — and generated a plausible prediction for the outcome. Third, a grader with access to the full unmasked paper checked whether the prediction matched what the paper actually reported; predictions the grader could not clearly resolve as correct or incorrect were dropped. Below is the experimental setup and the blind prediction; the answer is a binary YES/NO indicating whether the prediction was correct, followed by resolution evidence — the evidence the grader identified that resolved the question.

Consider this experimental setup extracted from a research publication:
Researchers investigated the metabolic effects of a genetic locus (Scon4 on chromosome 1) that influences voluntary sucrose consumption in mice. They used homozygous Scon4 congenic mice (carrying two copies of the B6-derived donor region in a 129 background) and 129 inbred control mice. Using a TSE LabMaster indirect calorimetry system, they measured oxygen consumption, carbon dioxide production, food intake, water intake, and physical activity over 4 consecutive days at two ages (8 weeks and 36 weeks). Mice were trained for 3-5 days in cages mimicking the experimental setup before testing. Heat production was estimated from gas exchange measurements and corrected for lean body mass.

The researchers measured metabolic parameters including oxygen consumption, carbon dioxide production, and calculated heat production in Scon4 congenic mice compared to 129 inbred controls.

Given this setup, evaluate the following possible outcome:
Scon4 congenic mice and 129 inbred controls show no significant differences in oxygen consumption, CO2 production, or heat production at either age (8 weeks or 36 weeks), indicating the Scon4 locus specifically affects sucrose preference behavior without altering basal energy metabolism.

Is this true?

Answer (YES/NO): NO